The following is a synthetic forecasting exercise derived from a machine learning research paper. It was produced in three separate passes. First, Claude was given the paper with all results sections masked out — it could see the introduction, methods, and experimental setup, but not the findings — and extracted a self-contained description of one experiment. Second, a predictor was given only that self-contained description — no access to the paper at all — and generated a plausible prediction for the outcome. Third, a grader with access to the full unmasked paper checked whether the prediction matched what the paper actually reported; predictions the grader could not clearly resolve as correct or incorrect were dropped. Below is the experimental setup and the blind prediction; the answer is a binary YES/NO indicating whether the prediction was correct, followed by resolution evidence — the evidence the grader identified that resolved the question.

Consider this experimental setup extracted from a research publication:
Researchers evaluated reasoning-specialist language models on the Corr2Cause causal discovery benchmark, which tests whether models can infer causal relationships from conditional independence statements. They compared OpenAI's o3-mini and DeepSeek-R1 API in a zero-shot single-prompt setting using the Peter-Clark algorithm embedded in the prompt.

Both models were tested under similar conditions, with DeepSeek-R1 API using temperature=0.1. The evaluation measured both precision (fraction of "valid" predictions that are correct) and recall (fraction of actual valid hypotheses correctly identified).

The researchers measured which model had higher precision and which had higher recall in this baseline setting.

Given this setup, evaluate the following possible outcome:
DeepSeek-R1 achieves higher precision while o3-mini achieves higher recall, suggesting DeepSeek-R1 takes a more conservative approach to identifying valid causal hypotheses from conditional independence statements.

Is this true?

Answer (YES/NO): NO